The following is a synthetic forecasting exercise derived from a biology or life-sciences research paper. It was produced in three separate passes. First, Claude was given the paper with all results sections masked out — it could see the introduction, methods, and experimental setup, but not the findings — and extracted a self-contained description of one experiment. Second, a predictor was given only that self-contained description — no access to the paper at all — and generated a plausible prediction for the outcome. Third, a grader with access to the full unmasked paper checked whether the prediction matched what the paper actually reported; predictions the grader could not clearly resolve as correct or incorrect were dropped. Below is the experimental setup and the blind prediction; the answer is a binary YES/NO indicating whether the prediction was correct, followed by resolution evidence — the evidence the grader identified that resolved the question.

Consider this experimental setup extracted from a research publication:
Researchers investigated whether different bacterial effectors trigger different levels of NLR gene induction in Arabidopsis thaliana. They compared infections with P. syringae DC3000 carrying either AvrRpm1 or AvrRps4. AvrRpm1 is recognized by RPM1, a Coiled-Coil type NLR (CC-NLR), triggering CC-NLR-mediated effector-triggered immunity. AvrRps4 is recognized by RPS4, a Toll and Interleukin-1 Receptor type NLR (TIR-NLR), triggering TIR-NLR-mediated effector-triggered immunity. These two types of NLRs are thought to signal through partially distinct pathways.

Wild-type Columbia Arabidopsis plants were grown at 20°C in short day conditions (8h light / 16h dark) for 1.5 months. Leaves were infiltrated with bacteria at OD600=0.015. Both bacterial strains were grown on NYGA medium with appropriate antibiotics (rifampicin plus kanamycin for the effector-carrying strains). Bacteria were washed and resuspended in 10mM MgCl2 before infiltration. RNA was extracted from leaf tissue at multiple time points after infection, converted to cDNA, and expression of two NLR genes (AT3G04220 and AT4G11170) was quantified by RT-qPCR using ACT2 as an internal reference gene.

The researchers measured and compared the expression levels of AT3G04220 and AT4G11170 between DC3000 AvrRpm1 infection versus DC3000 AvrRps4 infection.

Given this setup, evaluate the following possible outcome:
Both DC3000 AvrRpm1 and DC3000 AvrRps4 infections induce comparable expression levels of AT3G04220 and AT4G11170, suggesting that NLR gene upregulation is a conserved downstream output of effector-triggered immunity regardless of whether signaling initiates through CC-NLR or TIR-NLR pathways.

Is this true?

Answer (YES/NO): NO